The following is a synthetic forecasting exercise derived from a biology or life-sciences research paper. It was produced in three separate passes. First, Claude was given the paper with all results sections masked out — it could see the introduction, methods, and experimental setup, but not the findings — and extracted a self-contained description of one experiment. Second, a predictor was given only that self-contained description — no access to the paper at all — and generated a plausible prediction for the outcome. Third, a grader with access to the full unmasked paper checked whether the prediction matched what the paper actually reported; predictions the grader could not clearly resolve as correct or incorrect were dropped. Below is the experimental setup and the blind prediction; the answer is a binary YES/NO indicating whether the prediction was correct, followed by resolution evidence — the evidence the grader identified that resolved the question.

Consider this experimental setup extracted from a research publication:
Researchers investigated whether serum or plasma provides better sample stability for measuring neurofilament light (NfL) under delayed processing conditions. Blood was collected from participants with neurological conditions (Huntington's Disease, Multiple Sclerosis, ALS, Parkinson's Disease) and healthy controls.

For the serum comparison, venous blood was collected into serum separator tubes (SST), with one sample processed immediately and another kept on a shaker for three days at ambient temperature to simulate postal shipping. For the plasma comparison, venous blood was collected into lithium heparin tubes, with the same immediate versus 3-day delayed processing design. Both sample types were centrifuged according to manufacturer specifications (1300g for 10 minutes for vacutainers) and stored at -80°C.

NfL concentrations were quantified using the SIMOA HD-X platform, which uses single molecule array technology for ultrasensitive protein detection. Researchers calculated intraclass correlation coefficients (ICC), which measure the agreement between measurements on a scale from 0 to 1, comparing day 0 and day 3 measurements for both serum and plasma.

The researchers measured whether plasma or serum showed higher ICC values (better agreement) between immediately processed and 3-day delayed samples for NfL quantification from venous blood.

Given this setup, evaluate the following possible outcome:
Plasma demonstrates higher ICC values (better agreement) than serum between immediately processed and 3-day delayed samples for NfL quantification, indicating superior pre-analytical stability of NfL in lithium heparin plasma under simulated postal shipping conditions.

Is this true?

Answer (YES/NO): NO